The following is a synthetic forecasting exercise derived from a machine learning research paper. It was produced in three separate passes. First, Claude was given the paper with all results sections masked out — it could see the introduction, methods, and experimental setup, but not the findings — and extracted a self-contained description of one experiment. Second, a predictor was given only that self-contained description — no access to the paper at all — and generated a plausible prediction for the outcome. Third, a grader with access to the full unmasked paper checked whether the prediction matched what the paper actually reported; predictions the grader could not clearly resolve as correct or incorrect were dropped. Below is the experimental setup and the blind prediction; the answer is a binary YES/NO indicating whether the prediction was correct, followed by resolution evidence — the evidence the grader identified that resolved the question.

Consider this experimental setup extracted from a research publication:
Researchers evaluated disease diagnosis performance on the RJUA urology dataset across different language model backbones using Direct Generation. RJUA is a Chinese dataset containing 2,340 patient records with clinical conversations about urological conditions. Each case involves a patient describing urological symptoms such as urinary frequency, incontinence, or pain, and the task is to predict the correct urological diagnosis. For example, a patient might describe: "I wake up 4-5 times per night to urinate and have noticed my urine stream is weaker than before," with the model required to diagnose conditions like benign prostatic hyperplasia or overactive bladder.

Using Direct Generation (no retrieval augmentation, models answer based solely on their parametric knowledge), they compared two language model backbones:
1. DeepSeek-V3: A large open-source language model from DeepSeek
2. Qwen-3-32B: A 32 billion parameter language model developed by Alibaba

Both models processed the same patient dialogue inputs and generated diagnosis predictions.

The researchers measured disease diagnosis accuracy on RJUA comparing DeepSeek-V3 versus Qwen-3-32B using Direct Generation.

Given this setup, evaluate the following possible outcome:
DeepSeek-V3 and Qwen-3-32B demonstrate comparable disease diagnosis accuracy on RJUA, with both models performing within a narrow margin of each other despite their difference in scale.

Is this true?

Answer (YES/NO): NO